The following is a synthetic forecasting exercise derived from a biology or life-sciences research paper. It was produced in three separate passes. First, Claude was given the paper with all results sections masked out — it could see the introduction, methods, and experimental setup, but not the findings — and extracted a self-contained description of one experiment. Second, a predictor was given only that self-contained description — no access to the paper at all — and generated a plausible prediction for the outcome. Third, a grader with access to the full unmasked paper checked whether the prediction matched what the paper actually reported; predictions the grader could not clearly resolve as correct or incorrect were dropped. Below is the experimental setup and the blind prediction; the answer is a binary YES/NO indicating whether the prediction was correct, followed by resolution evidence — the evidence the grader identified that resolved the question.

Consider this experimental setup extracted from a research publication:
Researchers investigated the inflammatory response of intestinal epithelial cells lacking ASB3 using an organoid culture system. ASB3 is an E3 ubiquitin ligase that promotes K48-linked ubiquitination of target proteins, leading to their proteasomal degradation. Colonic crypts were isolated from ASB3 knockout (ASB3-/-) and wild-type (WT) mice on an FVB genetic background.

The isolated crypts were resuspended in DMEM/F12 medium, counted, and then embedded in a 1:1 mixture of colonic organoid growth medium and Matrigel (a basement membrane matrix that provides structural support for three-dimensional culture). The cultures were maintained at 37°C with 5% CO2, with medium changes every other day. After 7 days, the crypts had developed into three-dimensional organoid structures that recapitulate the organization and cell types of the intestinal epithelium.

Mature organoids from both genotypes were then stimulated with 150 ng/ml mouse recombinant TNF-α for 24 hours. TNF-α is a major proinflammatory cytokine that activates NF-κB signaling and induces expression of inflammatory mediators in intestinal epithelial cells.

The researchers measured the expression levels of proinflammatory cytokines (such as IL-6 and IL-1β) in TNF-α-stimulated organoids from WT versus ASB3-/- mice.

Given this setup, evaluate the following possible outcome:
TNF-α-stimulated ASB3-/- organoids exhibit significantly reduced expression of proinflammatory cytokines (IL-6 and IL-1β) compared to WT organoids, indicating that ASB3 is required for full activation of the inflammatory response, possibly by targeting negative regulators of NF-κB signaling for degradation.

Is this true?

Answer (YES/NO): YES